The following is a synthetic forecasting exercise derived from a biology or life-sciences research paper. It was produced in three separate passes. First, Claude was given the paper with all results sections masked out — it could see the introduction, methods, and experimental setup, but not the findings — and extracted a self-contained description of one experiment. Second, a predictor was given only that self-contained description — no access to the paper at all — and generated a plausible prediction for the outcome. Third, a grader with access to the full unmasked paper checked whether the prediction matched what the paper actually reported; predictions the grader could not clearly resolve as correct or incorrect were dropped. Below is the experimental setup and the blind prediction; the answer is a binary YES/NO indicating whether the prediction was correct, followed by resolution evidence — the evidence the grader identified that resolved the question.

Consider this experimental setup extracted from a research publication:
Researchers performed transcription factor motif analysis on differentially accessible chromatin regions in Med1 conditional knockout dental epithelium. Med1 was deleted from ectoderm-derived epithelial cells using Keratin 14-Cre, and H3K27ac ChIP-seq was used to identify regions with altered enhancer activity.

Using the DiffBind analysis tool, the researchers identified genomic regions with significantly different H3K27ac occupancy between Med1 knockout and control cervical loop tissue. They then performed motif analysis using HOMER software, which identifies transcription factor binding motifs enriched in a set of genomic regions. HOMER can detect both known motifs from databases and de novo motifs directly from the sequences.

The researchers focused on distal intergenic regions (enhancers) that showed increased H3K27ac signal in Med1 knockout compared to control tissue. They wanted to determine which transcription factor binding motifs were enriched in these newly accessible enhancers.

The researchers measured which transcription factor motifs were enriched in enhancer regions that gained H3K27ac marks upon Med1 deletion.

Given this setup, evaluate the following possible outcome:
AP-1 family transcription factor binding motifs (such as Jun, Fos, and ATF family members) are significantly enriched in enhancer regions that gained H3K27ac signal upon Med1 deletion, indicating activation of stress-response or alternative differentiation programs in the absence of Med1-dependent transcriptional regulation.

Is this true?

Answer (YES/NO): YES